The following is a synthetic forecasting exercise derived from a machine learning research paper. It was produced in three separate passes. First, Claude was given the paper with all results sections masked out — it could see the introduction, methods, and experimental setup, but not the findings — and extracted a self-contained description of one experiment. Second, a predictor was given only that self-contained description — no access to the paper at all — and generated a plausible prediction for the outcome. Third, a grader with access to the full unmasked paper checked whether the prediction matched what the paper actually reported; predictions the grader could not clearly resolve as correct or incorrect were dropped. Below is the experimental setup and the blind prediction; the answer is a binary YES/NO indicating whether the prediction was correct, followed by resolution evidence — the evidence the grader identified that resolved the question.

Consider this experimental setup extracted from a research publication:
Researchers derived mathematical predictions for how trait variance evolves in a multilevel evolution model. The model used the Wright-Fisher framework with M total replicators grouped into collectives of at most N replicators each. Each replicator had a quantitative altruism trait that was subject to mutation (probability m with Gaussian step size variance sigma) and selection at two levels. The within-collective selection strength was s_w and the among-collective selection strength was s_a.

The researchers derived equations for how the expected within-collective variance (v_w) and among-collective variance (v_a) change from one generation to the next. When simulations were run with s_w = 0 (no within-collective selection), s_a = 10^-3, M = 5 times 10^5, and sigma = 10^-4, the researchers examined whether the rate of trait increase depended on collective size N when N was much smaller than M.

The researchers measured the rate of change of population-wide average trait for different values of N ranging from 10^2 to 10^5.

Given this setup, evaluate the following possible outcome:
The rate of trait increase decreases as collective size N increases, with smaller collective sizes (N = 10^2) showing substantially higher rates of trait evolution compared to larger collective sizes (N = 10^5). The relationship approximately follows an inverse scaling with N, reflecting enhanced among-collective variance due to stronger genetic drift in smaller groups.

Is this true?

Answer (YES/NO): NO